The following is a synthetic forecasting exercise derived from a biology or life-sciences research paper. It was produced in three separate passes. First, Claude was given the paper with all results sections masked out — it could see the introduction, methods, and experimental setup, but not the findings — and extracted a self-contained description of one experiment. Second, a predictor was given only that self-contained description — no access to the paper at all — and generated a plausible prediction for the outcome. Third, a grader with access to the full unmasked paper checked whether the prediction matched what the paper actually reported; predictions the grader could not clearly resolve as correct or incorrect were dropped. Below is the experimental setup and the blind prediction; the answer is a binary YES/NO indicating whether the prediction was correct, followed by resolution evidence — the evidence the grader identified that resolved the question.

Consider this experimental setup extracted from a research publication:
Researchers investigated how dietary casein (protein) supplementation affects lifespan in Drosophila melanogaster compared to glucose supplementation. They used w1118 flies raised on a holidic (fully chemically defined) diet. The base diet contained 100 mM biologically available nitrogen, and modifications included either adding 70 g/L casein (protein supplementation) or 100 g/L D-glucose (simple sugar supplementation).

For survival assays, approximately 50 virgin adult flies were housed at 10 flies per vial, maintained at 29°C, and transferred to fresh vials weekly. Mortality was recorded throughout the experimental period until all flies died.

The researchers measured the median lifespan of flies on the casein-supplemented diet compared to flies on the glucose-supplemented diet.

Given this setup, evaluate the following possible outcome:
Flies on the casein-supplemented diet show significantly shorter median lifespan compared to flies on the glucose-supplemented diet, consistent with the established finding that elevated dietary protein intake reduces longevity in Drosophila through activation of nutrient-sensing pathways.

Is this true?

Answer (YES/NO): YES